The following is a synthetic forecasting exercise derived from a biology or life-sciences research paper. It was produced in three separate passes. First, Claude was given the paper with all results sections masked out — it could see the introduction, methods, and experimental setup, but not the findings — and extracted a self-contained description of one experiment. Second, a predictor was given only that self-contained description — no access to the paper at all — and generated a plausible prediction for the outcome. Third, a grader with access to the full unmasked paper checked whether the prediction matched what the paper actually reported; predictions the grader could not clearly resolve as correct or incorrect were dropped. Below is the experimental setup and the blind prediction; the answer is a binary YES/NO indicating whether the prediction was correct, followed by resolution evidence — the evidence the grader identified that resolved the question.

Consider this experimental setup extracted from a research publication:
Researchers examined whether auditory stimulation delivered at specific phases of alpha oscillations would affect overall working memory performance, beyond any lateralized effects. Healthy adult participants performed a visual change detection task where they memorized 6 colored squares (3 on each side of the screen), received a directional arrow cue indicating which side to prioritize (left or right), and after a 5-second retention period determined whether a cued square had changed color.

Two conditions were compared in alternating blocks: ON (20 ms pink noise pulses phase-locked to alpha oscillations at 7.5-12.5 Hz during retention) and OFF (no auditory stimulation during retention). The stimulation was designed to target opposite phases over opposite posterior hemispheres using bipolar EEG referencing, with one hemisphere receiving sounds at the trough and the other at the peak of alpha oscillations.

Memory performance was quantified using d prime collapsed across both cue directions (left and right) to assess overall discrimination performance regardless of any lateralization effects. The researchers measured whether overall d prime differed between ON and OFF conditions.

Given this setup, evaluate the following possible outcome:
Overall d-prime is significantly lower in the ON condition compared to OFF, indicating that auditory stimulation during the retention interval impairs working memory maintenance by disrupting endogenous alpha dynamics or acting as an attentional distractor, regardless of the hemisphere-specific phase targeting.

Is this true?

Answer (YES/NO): NO